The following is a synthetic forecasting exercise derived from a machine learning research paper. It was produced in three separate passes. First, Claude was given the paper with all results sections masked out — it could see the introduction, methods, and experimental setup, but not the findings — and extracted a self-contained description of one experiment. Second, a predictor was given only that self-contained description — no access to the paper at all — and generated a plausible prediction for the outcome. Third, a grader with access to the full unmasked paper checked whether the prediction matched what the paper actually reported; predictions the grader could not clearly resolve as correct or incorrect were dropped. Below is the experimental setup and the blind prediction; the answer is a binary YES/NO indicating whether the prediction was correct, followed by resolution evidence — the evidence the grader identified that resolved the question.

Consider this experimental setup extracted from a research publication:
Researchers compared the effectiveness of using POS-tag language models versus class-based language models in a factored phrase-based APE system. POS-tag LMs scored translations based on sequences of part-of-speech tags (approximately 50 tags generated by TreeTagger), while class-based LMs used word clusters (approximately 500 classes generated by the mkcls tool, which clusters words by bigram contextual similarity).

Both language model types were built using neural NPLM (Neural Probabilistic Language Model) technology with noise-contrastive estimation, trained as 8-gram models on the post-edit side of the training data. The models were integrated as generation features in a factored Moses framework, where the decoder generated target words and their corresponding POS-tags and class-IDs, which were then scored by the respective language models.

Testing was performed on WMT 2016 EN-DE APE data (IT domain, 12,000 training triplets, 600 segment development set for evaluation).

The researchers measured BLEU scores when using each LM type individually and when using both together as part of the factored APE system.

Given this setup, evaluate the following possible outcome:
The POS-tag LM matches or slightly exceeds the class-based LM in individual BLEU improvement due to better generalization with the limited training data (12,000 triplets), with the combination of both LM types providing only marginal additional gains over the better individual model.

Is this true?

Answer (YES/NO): YES